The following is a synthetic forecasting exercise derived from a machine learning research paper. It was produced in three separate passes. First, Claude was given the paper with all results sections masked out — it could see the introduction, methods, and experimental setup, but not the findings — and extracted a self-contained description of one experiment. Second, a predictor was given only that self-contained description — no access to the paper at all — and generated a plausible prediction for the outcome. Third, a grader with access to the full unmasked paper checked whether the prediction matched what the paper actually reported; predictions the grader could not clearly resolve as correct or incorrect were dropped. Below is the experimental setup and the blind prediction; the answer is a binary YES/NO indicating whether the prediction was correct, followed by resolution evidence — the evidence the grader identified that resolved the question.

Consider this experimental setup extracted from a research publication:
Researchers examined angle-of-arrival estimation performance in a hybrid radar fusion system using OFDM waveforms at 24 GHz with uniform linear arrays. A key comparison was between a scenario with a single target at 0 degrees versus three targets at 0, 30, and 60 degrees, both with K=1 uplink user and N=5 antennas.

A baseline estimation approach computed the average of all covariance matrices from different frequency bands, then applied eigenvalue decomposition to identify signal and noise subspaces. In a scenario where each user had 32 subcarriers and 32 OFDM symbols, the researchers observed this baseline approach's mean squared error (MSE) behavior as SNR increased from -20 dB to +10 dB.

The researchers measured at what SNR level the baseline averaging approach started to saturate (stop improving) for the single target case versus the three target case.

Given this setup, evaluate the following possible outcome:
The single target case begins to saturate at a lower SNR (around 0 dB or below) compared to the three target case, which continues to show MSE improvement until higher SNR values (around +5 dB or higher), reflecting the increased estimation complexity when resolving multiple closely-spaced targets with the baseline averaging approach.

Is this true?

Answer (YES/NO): NO